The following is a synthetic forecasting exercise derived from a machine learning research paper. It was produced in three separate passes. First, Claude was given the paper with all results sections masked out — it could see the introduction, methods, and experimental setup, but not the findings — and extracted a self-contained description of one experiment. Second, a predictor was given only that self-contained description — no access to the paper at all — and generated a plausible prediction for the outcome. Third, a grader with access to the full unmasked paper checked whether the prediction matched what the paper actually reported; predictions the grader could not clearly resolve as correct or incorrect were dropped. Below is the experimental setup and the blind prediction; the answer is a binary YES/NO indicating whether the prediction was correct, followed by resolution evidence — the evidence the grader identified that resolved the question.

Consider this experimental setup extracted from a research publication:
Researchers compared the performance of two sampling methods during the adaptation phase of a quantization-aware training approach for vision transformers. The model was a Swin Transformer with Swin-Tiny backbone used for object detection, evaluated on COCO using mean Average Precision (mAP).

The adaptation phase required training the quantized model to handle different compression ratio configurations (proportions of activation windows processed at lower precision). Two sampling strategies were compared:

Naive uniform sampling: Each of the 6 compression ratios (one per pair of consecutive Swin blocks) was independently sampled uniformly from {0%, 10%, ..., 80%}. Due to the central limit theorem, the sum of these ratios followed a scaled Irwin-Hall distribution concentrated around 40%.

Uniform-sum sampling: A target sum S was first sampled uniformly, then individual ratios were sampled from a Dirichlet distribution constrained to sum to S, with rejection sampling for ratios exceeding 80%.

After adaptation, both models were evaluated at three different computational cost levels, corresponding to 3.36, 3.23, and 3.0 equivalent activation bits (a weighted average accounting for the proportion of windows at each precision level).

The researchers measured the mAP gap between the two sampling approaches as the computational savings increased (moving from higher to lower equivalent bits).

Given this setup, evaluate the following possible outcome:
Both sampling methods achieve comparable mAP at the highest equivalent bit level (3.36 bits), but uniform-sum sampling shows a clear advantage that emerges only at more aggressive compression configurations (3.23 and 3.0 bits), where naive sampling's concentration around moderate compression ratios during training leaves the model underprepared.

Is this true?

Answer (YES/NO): NO